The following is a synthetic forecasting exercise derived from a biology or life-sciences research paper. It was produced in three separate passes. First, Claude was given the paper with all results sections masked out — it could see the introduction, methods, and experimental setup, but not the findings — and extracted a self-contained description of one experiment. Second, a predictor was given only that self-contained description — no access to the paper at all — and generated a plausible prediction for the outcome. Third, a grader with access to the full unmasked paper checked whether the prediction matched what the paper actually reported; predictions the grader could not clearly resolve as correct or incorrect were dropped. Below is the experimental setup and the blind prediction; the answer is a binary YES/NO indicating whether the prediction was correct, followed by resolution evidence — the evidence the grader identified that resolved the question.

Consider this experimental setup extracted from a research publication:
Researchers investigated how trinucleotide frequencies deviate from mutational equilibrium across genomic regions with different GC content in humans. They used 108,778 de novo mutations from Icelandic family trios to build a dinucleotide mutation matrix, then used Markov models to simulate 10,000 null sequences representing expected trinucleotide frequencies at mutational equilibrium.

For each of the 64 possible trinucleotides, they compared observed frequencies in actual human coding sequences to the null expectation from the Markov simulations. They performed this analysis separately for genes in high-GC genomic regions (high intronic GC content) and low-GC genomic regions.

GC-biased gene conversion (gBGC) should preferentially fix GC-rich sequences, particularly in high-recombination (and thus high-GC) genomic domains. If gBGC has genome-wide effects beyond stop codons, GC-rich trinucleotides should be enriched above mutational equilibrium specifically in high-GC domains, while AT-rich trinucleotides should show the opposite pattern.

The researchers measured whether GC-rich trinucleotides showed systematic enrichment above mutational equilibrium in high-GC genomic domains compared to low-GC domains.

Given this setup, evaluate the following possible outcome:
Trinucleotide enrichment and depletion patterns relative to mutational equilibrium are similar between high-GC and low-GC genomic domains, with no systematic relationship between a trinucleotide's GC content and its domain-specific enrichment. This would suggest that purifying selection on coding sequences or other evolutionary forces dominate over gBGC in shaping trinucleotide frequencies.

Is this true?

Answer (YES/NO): NO